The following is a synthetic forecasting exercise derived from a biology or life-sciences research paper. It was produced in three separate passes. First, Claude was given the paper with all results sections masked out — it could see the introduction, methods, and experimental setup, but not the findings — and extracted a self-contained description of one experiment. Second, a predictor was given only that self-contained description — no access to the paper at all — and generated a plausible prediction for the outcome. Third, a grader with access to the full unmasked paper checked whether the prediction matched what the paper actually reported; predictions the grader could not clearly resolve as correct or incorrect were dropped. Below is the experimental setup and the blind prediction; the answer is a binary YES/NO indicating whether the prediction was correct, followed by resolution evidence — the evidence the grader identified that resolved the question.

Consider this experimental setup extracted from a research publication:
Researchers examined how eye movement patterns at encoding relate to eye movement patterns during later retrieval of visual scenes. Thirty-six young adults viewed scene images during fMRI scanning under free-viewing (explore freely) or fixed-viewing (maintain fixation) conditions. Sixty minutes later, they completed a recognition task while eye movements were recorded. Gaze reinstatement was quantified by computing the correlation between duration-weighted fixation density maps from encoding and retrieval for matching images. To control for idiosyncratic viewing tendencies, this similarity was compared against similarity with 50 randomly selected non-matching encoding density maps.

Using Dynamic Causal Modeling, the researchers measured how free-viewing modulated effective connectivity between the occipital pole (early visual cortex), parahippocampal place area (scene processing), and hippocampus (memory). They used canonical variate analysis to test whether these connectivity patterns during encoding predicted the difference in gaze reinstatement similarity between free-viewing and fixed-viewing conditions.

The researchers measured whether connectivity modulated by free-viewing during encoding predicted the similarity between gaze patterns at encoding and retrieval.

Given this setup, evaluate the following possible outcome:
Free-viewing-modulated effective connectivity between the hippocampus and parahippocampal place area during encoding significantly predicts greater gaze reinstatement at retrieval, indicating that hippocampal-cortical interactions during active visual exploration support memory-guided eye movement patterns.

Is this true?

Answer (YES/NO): NO